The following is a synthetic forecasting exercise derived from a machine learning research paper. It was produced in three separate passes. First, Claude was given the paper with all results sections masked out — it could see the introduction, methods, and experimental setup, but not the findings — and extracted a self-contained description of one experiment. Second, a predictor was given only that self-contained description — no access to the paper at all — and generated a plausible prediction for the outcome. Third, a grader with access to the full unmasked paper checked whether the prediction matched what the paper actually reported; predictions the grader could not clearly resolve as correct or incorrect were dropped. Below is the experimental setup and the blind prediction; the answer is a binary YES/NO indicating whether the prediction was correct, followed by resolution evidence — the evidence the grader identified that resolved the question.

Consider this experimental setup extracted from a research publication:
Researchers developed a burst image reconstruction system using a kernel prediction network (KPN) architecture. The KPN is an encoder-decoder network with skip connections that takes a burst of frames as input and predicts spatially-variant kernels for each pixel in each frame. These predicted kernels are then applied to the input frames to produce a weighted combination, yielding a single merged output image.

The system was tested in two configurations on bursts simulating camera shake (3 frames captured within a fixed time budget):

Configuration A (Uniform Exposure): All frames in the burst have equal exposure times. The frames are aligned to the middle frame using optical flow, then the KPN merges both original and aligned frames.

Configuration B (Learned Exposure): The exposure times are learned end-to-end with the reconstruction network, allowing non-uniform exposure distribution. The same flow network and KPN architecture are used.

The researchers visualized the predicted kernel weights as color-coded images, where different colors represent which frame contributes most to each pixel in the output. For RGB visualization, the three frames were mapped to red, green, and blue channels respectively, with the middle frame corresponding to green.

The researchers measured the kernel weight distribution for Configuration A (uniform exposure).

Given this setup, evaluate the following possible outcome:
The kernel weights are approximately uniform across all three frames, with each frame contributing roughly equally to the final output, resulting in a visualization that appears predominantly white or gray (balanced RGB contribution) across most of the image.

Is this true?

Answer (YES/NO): NO